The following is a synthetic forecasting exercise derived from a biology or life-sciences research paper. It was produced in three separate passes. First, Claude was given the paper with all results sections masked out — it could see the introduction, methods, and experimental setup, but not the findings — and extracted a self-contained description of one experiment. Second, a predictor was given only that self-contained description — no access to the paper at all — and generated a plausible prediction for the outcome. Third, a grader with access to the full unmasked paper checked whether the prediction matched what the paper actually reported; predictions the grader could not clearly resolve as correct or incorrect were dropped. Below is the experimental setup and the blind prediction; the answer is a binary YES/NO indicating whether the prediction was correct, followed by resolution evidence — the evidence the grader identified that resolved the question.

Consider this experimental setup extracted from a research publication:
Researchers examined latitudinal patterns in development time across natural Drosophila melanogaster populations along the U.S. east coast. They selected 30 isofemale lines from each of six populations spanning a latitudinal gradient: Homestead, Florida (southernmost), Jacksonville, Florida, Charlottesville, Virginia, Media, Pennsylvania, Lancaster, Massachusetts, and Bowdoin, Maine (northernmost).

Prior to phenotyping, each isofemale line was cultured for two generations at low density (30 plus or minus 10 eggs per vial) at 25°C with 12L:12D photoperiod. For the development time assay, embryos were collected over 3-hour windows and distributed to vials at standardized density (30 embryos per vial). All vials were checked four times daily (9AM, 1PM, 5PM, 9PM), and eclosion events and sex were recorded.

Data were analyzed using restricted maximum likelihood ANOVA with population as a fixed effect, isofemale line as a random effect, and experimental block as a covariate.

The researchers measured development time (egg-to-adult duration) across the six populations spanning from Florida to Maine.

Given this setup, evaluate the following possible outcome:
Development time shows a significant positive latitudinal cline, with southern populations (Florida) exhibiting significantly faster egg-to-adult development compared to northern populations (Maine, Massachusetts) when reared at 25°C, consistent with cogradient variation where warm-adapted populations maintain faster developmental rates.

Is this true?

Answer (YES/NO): NO